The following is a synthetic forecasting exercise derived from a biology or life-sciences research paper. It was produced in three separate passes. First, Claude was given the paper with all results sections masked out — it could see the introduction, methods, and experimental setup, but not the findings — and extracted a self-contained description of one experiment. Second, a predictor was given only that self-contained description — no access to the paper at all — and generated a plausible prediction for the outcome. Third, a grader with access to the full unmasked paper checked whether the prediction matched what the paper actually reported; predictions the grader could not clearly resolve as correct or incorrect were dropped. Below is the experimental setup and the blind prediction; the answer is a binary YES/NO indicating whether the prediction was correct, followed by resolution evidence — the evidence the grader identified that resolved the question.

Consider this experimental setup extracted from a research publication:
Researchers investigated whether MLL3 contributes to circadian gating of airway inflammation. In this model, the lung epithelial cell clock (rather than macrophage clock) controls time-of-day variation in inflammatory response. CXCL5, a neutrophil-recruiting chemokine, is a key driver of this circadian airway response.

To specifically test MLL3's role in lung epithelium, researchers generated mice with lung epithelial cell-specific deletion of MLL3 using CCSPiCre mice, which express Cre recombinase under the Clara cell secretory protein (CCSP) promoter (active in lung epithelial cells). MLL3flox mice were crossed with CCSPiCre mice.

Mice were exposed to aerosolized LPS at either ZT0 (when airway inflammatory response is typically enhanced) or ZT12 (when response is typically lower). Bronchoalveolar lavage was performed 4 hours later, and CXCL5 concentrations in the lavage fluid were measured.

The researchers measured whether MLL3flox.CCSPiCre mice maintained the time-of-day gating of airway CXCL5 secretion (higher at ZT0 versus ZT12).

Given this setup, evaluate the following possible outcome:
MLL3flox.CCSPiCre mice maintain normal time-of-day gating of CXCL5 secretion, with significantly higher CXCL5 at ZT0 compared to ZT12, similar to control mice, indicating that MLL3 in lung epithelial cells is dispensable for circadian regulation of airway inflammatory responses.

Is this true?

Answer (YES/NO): YES